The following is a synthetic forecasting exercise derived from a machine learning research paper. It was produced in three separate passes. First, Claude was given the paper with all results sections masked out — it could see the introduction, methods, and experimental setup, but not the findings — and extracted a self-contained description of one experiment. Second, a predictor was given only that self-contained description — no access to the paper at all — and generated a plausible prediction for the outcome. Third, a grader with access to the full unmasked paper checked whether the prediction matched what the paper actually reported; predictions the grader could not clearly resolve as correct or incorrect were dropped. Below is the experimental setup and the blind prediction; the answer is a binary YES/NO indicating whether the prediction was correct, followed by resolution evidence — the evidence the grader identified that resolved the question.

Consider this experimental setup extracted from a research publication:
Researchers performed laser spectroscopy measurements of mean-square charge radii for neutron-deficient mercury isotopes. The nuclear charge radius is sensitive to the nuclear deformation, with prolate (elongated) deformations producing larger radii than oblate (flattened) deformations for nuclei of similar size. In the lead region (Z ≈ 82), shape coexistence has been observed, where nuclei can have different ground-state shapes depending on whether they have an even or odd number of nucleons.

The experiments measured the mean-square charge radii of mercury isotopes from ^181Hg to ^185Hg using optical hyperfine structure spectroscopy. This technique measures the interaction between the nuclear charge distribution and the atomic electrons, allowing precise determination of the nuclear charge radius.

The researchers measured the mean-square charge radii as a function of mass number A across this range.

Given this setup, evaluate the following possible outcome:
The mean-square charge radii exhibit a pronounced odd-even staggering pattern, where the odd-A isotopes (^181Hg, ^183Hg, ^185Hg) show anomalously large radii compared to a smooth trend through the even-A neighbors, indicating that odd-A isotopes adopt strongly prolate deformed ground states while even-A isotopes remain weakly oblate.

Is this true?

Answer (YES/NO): YES